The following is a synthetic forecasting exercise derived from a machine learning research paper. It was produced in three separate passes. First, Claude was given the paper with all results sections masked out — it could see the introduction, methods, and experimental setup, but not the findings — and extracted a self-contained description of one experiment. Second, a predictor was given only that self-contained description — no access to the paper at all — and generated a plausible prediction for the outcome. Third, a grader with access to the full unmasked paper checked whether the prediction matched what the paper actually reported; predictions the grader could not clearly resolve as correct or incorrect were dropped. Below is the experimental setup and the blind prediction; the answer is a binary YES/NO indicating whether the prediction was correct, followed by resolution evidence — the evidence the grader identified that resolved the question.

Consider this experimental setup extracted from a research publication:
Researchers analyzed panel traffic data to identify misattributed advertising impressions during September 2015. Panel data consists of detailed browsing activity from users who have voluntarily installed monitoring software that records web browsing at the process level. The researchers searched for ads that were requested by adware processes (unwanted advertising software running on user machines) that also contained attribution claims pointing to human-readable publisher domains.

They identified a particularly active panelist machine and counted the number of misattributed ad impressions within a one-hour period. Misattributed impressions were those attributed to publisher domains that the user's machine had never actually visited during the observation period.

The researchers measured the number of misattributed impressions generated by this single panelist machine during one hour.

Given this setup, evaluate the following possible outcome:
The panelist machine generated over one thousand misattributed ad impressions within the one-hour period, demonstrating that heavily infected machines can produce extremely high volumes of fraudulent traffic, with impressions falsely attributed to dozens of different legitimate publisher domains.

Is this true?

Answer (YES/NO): NO